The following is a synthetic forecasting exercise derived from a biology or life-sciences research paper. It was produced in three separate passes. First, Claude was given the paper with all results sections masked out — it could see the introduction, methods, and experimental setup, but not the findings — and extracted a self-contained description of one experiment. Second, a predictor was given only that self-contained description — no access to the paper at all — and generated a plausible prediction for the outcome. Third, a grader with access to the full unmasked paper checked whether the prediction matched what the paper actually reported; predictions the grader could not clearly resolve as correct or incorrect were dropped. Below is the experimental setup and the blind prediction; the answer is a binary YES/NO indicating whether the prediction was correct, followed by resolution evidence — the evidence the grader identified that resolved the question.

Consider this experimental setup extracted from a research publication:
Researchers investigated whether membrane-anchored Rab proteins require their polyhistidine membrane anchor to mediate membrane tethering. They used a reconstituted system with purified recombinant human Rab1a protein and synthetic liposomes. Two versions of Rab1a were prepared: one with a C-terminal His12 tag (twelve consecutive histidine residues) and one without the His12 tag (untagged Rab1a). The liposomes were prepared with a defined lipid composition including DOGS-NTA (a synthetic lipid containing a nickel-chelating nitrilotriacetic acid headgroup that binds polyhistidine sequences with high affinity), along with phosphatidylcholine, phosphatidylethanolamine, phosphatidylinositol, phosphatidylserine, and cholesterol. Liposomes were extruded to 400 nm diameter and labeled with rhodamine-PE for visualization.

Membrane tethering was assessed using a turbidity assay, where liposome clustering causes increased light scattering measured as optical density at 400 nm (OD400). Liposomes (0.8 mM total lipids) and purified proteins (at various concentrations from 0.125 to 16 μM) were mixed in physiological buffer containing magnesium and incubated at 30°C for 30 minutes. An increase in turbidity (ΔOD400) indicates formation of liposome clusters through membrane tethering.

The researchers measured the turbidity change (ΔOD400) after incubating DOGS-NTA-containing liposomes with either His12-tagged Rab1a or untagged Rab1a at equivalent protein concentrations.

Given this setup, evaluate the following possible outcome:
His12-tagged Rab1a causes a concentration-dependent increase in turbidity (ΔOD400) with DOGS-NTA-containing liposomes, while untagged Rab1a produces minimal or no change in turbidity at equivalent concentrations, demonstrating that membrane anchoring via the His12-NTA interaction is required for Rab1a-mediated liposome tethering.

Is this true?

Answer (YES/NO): YES